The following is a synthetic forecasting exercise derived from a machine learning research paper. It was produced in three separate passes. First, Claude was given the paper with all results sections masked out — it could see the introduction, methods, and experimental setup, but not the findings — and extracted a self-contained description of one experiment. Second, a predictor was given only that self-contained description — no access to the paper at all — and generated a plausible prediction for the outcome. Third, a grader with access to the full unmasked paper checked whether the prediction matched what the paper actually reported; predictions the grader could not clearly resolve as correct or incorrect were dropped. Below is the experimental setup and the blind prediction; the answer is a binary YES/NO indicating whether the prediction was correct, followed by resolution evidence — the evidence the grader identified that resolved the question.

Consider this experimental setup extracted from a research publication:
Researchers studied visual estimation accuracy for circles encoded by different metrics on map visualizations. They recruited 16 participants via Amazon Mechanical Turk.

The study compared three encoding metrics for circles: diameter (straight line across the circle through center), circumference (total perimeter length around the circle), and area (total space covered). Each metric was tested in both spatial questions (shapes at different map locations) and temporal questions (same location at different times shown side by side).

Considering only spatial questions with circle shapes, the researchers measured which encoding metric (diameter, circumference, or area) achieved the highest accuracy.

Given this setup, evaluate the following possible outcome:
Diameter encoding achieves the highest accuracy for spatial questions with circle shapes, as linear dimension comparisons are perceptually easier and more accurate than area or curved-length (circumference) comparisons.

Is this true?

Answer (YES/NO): YES